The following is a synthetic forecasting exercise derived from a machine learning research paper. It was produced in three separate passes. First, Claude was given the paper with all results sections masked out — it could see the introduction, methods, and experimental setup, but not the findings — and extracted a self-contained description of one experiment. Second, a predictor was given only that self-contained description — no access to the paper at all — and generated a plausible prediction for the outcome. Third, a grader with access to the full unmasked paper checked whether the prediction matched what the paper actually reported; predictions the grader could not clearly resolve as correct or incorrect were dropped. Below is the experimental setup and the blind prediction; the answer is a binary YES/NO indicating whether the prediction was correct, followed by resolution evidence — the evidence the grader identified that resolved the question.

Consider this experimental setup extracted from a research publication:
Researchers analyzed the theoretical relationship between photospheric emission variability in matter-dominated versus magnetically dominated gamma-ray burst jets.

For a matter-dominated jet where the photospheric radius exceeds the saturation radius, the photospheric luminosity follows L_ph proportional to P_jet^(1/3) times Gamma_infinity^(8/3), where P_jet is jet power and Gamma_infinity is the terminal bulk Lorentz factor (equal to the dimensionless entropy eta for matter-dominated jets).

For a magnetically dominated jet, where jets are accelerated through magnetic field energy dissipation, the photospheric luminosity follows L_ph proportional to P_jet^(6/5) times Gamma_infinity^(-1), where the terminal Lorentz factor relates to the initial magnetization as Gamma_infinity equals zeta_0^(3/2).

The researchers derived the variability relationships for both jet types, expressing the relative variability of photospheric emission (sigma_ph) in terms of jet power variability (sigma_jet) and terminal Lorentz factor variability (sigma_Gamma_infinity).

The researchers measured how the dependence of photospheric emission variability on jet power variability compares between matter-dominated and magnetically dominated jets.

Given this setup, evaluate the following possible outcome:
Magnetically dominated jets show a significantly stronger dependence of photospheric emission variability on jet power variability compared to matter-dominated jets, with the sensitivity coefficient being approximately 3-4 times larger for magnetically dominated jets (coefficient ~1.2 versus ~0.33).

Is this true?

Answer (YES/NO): YES